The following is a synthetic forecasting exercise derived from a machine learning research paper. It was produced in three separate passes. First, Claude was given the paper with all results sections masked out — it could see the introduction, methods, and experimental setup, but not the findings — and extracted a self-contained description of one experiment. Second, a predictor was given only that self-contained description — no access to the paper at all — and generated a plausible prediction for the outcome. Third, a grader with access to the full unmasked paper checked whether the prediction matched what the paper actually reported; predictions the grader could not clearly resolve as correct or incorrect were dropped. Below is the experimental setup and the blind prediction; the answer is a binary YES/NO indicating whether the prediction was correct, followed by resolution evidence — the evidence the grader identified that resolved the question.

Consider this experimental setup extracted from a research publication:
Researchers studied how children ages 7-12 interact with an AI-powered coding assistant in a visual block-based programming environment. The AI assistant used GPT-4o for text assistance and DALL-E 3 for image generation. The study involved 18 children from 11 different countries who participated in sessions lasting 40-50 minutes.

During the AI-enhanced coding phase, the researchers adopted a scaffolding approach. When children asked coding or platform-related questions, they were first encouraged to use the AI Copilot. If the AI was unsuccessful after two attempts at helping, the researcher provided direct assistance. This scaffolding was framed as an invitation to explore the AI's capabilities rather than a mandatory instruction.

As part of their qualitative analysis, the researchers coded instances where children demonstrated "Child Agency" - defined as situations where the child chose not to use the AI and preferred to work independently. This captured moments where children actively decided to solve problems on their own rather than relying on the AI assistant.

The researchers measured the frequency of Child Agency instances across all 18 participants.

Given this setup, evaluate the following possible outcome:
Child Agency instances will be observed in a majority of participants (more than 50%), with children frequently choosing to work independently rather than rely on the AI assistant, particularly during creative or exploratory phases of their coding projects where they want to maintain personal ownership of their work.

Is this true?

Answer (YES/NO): NO